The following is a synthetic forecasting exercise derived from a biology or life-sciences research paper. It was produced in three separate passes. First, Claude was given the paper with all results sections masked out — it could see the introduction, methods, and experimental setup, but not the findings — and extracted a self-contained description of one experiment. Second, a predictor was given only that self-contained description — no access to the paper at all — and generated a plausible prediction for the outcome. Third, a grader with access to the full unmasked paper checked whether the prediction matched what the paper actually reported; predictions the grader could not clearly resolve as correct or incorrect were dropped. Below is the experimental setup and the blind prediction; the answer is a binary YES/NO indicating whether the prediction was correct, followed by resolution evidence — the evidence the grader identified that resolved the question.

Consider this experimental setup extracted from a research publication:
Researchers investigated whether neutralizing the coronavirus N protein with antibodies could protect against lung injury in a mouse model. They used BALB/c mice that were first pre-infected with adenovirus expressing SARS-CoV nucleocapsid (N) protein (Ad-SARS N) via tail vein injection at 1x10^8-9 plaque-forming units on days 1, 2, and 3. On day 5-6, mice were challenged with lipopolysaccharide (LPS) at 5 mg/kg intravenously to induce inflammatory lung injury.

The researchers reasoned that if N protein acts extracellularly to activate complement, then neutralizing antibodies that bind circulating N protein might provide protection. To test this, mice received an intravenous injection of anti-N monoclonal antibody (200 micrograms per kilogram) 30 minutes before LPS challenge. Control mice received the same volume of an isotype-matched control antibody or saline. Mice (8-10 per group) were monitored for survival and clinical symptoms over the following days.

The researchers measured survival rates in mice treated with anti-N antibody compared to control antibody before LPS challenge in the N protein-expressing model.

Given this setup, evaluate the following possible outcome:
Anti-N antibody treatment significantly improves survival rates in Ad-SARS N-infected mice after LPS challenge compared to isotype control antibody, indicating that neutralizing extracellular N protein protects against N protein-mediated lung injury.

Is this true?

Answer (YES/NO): YES